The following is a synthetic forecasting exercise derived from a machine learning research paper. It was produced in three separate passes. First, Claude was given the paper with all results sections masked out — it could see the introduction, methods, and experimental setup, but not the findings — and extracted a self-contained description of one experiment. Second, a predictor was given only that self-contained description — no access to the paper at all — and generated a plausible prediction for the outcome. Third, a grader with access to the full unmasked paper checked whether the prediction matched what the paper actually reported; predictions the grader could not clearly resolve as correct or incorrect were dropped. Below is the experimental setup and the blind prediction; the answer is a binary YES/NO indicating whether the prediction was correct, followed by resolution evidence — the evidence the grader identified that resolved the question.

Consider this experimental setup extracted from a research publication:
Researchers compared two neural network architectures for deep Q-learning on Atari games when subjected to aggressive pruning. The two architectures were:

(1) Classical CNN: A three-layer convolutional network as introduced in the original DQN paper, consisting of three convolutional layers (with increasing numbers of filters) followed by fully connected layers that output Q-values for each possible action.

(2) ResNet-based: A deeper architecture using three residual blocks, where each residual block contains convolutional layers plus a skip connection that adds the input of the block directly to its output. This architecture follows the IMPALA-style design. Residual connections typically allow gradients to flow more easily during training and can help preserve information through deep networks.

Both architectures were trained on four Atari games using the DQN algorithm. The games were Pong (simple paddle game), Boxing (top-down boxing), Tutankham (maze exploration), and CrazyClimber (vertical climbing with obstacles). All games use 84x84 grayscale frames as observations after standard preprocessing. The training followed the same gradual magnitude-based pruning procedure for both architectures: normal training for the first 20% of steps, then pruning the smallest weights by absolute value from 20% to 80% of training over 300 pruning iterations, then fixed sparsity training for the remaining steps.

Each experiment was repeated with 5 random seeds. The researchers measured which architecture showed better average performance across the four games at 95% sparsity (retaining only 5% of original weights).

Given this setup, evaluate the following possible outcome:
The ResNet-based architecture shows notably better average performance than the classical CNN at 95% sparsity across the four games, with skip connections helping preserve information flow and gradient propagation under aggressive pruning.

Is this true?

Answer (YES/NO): YES